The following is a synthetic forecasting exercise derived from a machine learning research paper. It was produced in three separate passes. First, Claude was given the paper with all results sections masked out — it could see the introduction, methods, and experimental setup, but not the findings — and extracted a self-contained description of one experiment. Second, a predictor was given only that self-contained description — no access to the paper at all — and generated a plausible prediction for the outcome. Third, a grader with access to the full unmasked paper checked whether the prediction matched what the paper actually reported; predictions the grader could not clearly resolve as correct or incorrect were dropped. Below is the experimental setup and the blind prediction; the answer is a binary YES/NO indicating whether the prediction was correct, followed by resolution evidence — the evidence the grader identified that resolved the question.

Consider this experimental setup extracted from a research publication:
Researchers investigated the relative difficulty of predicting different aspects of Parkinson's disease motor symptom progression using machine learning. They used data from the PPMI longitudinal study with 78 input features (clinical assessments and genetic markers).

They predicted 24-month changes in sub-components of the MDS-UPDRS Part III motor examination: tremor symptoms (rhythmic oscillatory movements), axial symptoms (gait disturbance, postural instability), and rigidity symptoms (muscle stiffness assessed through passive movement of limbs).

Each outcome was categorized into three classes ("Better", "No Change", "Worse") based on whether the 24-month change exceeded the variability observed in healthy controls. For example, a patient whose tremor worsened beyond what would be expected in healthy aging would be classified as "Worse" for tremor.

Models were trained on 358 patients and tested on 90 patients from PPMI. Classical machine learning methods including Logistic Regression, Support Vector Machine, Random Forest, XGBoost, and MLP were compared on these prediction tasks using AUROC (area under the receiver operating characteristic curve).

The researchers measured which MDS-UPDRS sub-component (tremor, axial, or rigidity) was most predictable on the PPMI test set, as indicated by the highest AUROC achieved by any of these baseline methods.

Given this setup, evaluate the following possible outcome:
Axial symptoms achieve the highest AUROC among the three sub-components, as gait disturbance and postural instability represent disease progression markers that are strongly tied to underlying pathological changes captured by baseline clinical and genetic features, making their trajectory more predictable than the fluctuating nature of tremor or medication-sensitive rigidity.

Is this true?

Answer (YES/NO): NO